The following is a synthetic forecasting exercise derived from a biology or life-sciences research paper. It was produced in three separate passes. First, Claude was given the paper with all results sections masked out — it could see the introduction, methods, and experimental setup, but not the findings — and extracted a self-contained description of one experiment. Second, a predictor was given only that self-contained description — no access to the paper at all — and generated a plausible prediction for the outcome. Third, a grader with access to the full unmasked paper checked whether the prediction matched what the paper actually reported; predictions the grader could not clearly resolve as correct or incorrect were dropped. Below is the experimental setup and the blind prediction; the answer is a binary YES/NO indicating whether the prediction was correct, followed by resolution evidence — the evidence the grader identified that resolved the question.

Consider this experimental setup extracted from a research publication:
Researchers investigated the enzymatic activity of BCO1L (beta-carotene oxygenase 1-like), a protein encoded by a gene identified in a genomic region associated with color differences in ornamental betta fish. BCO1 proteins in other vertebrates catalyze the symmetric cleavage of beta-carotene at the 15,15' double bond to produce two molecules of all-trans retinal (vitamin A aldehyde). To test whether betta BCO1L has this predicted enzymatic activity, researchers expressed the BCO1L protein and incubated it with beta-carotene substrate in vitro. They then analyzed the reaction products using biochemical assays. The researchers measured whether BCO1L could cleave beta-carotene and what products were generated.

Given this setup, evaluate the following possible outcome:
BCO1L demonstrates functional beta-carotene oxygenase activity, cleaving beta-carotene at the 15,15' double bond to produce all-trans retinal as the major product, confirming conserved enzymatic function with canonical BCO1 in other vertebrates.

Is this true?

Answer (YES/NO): YES